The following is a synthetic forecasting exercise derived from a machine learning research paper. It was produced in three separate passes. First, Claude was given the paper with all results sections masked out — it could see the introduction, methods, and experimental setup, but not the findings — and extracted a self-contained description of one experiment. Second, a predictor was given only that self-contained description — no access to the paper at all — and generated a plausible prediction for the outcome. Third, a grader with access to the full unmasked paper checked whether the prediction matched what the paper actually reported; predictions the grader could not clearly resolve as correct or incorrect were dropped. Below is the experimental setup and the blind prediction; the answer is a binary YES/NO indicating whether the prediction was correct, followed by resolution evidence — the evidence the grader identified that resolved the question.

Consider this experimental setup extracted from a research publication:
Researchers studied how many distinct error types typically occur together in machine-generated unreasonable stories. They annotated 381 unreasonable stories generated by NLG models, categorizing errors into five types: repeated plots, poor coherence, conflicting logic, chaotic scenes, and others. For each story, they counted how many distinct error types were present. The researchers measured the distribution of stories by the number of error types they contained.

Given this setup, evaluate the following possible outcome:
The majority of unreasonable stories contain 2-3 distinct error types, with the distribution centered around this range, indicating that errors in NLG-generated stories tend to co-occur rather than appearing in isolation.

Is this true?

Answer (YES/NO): YES